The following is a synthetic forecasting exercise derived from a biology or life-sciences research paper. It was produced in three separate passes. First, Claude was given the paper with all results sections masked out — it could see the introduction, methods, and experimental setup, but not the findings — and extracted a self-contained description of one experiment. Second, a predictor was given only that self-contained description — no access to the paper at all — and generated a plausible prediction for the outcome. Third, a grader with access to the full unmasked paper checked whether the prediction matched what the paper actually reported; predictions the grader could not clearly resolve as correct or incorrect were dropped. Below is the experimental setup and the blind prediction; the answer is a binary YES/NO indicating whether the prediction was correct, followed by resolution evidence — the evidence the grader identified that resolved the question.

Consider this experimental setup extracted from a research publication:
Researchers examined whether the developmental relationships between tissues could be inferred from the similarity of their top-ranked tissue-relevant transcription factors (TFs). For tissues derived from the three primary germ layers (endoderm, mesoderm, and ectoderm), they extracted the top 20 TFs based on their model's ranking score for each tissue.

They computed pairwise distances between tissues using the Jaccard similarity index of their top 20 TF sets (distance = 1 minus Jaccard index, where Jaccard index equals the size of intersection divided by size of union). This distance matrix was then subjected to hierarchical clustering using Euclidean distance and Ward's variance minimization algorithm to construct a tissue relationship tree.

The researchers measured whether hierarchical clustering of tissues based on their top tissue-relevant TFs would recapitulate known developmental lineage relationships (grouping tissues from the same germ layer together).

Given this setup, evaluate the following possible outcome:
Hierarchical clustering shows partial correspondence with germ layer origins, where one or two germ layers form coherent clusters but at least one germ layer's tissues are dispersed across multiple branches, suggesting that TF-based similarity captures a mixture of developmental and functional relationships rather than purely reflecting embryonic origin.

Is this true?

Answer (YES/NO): YES